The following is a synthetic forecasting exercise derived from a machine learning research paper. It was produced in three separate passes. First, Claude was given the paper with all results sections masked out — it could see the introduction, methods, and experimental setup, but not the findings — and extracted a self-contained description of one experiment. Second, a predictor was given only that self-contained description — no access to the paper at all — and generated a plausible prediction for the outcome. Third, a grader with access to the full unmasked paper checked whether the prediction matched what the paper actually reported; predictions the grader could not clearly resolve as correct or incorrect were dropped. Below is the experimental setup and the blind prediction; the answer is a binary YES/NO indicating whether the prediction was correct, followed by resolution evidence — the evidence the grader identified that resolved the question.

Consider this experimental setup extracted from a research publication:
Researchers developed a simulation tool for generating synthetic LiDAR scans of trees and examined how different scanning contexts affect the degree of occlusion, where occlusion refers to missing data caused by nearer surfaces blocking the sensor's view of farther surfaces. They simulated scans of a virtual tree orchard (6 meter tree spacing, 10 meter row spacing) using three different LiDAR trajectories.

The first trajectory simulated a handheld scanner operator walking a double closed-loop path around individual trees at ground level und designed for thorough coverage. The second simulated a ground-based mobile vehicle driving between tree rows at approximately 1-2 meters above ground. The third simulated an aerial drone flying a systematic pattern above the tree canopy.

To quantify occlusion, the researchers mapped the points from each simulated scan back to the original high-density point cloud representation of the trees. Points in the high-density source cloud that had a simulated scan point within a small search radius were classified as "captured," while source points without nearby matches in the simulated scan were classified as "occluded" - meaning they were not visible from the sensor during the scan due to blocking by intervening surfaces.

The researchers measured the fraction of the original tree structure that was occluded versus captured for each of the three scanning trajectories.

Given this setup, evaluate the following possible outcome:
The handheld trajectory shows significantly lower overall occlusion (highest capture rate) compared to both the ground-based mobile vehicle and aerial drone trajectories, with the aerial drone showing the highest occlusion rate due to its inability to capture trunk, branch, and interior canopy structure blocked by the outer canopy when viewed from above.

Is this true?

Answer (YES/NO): NO